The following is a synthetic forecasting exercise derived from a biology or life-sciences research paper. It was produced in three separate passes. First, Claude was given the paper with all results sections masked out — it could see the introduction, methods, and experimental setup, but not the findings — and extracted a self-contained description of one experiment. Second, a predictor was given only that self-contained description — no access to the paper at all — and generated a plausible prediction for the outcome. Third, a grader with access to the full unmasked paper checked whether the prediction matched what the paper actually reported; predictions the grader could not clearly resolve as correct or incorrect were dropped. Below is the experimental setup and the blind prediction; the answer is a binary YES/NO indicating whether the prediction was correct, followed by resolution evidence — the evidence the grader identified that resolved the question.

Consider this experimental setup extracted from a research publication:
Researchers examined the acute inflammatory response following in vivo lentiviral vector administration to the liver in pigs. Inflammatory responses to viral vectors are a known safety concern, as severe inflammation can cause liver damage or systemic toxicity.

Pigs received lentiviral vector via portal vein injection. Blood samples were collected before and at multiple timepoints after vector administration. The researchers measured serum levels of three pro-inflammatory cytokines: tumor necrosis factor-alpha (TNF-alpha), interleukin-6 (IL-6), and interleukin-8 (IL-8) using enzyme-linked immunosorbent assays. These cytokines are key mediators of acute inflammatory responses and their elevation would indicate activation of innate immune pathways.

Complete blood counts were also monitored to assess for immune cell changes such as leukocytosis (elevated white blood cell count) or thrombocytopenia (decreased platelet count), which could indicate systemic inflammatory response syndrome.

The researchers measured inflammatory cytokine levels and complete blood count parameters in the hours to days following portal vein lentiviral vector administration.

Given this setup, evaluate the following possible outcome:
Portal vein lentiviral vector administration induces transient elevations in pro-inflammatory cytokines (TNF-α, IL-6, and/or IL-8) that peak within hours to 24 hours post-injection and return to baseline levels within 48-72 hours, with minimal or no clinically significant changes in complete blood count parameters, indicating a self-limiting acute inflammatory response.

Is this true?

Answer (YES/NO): NO